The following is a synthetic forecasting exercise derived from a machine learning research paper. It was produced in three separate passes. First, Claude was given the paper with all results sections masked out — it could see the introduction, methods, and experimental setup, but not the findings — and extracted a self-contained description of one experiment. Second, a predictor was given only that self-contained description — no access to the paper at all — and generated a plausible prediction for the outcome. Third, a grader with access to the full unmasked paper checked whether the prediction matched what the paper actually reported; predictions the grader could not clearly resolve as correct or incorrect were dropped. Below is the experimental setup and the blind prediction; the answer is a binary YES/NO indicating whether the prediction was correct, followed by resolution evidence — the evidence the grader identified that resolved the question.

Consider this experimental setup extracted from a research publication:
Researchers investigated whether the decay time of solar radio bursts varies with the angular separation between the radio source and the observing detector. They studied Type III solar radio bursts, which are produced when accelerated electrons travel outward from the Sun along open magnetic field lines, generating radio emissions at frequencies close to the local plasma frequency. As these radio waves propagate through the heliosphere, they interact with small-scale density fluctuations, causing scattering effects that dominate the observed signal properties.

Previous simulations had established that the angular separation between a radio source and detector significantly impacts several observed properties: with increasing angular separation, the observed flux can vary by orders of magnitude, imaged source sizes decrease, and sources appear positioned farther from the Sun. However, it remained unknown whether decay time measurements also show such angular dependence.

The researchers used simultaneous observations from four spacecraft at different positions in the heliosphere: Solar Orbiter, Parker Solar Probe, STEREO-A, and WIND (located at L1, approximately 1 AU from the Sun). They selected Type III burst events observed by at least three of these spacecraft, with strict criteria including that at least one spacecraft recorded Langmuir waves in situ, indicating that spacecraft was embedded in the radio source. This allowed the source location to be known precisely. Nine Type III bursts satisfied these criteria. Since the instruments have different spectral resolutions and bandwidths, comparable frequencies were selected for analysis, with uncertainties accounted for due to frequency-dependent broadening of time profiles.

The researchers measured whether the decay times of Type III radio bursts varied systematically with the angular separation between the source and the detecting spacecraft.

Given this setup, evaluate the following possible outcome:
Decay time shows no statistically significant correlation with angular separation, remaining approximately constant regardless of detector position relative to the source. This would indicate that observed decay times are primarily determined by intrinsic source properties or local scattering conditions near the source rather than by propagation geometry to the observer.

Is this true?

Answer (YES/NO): YES